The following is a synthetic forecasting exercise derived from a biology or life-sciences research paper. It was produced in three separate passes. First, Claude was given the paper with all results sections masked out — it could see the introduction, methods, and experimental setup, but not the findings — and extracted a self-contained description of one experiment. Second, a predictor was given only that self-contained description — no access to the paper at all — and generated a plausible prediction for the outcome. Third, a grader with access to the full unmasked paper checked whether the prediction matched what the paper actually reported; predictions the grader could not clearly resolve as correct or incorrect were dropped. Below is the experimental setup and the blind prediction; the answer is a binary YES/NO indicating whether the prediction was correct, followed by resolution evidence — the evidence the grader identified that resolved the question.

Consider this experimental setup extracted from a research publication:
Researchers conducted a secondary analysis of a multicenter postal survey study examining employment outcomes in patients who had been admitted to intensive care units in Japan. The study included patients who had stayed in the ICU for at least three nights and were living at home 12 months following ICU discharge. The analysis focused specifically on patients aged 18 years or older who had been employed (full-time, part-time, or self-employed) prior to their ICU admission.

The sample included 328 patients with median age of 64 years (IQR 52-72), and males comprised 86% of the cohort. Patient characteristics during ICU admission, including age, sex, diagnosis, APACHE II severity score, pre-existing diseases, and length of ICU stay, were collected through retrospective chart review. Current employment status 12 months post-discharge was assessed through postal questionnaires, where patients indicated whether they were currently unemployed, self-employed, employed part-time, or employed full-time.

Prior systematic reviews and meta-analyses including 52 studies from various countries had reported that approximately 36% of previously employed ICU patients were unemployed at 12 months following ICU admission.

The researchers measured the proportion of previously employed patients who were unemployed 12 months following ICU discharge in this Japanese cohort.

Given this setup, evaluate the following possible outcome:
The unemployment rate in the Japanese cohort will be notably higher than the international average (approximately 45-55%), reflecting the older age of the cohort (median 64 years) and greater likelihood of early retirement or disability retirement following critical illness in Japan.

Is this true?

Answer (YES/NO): NO